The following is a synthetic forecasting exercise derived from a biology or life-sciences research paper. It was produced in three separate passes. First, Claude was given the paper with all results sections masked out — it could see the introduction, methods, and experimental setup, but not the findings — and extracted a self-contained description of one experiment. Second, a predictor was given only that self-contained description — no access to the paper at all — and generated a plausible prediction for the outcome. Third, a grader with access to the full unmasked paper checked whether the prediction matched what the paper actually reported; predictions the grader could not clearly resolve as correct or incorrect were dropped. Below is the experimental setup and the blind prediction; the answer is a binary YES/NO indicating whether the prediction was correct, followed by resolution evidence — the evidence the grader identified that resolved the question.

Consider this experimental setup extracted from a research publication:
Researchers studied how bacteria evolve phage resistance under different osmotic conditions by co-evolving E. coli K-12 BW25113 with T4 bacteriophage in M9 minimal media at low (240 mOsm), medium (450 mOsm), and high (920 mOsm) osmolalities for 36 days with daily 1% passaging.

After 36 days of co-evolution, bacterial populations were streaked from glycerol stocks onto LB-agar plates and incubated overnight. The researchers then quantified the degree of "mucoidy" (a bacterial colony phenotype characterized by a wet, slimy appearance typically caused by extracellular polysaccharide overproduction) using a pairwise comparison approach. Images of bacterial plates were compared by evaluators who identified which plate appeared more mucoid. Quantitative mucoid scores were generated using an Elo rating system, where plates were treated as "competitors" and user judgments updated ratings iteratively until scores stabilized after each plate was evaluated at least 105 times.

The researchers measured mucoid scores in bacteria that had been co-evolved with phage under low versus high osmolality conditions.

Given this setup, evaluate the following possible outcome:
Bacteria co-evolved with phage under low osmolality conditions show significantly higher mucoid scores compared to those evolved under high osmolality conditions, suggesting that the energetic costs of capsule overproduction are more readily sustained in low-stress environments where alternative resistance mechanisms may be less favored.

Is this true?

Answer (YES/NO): NO